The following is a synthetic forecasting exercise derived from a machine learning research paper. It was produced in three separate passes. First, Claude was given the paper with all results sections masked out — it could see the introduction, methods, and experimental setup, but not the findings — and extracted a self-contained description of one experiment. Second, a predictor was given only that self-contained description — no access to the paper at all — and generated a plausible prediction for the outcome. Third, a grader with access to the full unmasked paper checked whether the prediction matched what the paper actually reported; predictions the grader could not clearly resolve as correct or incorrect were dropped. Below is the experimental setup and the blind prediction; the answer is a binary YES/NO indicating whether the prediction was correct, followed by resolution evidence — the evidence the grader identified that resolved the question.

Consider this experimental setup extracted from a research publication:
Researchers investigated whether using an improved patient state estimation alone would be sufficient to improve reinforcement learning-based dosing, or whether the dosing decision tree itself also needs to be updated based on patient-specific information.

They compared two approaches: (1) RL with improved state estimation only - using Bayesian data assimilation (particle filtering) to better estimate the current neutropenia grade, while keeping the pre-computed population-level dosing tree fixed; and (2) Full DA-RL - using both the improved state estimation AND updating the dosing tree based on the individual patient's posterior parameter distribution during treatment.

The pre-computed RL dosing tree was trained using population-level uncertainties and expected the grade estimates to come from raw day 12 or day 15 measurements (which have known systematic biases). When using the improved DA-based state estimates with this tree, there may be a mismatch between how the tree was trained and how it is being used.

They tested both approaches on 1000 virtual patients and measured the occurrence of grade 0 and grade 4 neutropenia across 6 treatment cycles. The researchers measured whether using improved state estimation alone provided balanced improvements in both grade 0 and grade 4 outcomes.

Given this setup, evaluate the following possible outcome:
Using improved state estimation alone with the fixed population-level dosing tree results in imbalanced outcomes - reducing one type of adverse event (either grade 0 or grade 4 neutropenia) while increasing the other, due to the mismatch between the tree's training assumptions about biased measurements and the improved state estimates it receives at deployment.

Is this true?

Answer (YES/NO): NO